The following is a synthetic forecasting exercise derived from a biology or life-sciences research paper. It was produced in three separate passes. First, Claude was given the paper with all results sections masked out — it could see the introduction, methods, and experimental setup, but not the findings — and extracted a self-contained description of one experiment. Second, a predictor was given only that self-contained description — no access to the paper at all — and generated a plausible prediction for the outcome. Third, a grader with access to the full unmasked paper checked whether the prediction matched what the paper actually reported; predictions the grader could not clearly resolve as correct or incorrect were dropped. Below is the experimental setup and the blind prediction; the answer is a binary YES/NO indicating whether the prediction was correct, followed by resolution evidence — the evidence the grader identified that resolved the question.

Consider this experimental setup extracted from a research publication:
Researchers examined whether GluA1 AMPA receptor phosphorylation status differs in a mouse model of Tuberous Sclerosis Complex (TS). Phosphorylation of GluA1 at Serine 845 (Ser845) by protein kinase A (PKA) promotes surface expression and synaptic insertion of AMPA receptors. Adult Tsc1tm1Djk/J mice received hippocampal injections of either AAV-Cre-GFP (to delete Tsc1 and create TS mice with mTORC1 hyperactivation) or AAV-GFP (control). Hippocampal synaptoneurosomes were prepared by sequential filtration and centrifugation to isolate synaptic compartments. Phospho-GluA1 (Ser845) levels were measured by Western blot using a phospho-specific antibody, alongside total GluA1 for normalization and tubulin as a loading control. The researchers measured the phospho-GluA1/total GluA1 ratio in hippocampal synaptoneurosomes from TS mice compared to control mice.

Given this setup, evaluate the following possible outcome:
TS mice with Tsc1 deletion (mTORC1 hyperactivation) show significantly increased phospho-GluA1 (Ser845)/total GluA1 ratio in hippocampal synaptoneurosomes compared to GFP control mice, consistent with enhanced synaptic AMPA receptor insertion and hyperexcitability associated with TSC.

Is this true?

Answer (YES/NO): NO